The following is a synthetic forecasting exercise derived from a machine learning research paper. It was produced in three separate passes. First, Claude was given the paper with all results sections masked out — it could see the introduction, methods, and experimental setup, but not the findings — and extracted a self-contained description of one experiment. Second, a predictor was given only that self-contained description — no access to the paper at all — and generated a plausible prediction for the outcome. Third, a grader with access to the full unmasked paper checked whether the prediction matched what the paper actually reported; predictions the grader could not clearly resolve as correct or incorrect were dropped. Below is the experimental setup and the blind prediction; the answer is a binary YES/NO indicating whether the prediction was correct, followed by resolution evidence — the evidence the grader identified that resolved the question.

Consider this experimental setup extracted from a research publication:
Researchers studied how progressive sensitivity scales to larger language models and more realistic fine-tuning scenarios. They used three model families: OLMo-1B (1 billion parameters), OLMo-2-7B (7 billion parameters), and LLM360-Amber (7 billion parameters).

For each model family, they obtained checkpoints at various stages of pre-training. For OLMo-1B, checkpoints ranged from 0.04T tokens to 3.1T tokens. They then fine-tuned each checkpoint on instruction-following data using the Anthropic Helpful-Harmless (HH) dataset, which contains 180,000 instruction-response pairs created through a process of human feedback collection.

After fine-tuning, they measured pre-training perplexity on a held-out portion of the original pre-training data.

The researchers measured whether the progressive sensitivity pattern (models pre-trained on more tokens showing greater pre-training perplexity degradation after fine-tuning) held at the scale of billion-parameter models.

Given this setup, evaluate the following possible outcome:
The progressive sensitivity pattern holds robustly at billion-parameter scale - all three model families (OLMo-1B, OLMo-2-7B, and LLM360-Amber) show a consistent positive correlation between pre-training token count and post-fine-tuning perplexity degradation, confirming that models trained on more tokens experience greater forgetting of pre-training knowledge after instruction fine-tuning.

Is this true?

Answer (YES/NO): NO